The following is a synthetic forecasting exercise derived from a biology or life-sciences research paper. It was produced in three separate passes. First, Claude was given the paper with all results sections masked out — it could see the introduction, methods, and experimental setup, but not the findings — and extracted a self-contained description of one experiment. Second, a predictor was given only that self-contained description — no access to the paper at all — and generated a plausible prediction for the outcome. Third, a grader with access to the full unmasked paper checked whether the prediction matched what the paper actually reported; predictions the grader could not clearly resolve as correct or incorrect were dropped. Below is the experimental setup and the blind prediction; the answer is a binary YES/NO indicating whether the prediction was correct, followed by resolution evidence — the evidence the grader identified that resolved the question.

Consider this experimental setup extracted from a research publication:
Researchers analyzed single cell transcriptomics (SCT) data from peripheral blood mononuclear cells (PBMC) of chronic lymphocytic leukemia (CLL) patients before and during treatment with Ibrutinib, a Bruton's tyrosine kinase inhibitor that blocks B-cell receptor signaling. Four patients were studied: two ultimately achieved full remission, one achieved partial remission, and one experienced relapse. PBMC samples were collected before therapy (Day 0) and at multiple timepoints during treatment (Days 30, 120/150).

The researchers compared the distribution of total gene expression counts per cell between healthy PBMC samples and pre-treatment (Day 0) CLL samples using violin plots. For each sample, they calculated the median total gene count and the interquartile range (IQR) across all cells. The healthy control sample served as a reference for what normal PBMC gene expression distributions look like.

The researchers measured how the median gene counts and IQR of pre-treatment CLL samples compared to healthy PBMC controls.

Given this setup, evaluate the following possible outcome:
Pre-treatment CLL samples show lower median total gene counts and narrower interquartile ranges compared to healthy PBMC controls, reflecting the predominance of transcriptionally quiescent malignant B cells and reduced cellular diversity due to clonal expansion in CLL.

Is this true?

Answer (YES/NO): NO